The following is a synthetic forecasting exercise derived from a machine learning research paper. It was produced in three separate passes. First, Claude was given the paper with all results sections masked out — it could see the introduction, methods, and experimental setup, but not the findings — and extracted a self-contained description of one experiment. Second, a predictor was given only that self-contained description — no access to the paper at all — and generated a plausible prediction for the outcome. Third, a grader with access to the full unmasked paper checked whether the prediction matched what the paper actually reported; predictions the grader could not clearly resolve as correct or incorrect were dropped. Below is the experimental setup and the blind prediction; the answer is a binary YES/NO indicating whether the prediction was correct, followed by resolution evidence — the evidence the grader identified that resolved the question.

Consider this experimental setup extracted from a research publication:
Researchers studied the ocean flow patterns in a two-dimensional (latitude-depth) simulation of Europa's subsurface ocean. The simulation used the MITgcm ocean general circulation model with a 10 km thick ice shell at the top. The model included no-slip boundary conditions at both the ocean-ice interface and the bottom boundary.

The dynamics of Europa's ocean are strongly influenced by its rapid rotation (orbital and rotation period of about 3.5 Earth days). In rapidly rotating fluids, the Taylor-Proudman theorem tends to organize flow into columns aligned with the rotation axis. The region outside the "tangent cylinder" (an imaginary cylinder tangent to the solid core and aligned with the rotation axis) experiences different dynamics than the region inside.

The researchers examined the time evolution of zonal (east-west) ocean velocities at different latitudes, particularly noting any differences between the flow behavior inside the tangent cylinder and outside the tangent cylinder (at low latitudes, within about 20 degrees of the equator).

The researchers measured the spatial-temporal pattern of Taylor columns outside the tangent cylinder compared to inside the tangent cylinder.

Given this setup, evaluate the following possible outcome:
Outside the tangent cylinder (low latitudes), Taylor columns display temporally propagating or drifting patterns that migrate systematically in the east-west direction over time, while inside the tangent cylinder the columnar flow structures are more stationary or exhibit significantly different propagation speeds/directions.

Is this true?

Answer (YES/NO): NO